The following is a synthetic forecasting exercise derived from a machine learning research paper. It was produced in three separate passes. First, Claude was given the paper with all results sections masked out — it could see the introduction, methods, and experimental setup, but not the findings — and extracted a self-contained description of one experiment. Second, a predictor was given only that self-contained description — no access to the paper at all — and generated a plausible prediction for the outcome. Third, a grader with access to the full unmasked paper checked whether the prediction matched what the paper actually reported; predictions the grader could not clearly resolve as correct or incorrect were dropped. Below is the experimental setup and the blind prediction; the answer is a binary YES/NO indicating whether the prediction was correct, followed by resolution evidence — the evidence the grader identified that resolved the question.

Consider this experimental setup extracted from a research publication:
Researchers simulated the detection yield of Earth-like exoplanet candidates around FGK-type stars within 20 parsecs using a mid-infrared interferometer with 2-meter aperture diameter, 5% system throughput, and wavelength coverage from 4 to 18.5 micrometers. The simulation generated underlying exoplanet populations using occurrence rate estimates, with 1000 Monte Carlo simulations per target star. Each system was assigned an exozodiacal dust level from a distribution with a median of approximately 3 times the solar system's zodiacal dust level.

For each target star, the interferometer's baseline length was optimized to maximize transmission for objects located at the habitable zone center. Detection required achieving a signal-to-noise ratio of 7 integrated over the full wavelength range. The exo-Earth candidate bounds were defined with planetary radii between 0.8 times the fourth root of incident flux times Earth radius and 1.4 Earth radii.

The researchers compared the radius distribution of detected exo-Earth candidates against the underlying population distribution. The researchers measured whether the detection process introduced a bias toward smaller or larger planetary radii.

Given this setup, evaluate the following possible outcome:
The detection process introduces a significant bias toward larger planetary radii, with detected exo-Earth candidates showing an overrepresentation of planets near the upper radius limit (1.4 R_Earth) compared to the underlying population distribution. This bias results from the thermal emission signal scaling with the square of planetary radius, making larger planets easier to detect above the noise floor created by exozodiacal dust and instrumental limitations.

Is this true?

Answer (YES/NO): YES